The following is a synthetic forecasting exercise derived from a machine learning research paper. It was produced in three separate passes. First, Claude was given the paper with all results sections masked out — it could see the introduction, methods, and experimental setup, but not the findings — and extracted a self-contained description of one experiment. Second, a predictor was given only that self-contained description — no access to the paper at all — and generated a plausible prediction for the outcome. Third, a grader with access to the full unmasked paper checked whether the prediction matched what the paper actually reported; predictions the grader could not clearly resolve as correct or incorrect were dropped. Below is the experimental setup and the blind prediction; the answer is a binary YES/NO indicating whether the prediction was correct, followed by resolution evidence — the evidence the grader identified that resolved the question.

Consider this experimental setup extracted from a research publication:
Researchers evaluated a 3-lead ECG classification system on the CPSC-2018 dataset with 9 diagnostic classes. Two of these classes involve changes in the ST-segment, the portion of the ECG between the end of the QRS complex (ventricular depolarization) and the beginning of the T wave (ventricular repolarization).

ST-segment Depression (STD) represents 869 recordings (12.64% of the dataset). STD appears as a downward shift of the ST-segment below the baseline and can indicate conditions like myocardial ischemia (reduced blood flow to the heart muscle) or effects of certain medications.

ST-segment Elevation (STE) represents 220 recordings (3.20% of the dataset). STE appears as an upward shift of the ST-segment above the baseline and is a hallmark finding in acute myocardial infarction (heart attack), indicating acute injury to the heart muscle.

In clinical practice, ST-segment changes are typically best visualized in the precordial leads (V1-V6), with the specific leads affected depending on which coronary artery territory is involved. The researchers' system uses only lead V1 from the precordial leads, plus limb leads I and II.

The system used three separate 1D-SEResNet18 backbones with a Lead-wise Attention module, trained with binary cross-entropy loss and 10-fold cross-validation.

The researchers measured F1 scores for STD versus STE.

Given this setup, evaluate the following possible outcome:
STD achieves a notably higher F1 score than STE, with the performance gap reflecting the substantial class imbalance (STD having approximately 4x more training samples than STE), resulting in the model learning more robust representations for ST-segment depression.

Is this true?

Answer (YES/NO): YES